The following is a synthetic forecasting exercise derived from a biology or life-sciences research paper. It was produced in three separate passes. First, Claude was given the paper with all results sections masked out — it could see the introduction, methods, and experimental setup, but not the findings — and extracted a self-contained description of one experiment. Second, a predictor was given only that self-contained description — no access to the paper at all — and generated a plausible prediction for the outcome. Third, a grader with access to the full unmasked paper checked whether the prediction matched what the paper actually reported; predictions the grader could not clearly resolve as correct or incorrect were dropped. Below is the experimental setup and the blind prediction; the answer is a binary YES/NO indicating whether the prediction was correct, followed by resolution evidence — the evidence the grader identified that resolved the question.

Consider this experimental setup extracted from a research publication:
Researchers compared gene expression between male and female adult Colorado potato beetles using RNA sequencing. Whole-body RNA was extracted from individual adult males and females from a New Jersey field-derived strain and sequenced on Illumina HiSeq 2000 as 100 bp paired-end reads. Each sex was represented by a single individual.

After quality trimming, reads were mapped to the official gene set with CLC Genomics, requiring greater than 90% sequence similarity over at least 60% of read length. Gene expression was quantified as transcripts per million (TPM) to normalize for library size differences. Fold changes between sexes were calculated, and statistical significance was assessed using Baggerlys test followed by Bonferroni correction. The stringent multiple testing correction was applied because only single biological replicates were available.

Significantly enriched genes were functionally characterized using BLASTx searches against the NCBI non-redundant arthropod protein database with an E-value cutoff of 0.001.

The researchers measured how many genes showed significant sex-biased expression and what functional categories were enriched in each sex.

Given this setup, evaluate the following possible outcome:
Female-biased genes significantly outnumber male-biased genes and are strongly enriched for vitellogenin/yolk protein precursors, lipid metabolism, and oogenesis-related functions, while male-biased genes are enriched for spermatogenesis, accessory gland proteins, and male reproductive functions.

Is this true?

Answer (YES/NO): NO